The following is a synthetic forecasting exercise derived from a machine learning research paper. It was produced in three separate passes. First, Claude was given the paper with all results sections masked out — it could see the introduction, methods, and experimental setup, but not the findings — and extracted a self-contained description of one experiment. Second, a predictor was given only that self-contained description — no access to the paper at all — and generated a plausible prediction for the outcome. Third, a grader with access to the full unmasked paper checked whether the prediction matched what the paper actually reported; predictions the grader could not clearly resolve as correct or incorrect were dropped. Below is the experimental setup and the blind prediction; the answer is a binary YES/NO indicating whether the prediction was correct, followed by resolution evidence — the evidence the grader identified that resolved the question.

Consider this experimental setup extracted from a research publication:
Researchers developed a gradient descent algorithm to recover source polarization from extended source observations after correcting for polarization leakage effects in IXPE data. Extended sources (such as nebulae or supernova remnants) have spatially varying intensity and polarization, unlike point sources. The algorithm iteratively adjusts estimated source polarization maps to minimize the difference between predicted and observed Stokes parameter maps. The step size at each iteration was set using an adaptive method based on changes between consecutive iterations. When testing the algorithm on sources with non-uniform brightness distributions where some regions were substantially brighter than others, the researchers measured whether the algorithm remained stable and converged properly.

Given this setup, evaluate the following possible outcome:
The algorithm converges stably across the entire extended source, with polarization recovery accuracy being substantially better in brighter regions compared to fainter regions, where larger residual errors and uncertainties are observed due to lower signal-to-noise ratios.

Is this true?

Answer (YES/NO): NO